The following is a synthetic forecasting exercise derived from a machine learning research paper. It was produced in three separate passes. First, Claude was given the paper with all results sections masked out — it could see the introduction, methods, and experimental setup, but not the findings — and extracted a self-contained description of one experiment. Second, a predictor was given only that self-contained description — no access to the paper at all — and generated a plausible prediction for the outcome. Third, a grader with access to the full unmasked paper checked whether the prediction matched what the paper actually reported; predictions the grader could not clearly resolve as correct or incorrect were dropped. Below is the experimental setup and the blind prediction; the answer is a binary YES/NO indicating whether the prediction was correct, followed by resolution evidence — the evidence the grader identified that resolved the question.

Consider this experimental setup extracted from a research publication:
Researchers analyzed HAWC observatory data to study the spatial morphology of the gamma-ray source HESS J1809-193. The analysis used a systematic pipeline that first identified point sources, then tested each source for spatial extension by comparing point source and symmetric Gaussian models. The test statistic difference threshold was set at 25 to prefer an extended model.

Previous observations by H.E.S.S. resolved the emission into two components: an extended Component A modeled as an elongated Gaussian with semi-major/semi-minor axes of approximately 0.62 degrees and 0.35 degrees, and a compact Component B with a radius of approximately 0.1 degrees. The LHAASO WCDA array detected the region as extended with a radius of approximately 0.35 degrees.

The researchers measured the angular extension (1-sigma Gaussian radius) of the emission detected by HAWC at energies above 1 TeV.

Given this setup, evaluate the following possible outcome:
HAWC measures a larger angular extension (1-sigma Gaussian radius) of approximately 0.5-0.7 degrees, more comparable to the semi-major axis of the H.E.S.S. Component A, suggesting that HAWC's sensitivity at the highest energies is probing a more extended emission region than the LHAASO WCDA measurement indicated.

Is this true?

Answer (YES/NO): NO